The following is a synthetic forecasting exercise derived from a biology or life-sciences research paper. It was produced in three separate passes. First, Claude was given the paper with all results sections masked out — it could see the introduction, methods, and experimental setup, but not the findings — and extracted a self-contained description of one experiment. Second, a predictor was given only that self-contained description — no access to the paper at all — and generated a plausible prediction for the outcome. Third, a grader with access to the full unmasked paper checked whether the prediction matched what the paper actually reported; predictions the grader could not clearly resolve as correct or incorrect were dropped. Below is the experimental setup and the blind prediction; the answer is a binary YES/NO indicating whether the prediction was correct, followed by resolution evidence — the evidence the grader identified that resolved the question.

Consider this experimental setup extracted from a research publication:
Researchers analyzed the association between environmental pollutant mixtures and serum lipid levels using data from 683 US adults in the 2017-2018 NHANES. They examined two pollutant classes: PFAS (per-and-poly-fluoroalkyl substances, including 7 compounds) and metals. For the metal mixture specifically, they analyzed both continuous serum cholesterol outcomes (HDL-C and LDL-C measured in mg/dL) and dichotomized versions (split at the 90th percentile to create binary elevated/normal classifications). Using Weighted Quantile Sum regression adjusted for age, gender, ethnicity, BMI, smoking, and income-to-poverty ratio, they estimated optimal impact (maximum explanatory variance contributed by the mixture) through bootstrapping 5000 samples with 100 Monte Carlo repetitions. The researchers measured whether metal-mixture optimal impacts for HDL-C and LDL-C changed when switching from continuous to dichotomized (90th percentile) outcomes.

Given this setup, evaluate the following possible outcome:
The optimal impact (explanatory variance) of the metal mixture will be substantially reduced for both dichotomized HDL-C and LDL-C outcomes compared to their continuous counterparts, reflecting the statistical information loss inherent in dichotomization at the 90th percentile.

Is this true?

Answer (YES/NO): NO